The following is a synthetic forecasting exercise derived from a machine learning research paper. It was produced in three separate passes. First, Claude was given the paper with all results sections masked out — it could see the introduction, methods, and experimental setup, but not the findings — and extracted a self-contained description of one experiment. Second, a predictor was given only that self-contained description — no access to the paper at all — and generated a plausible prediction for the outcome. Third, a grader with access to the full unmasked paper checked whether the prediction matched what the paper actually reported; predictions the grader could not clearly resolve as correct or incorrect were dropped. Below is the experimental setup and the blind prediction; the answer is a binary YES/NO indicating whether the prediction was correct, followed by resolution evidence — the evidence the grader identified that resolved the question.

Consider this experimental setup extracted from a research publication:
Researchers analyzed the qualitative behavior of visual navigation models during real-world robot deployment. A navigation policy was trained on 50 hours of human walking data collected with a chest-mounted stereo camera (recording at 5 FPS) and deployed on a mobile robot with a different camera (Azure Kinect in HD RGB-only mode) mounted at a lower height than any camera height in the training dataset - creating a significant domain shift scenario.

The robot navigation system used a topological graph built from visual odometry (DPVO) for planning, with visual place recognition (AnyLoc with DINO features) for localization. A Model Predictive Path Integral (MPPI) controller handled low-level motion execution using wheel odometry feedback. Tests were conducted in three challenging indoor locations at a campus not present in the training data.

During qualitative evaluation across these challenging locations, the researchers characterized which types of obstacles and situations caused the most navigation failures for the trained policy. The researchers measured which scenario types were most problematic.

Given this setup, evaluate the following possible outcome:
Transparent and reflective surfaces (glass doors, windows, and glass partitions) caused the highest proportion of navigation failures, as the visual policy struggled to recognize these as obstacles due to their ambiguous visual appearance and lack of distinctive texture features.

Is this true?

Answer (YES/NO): NO